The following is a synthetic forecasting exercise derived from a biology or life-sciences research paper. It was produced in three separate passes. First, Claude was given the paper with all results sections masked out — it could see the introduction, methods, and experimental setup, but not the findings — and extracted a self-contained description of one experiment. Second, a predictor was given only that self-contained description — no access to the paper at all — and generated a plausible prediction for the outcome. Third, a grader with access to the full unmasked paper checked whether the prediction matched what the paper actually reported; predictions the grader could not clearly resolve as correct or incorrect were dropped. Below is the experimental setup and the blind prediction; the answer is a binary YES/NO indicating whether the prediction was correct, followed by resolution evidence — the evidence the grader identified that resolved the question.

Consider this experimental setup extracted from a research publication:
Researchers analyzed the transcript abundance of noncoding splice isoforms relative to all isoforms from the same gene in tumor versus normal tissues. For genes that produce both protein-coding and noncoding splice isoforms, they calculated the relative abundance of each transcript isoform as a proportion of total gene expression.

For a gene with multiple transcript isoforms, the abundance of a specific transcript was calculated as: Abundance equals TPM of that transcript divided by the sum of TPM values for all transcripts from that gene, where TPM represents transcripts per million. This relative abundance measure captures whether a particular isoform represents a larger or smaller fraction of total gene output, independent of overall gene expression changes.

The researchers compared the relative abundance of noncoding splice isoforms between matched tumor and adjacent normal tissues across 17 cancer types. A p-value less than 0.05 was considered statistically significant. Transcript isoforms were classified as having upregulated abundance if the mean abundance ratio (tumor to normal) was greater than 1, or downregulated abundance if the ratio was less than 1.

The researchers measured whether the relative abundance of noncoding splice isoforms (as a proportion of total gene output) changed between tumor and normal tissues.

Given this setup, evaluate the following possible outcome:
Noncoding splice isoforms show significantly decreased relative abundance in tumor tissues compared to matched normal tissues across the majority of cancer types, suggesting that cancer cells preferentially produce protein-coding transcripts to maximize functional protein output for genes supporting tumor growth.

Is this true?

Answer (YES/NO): NO